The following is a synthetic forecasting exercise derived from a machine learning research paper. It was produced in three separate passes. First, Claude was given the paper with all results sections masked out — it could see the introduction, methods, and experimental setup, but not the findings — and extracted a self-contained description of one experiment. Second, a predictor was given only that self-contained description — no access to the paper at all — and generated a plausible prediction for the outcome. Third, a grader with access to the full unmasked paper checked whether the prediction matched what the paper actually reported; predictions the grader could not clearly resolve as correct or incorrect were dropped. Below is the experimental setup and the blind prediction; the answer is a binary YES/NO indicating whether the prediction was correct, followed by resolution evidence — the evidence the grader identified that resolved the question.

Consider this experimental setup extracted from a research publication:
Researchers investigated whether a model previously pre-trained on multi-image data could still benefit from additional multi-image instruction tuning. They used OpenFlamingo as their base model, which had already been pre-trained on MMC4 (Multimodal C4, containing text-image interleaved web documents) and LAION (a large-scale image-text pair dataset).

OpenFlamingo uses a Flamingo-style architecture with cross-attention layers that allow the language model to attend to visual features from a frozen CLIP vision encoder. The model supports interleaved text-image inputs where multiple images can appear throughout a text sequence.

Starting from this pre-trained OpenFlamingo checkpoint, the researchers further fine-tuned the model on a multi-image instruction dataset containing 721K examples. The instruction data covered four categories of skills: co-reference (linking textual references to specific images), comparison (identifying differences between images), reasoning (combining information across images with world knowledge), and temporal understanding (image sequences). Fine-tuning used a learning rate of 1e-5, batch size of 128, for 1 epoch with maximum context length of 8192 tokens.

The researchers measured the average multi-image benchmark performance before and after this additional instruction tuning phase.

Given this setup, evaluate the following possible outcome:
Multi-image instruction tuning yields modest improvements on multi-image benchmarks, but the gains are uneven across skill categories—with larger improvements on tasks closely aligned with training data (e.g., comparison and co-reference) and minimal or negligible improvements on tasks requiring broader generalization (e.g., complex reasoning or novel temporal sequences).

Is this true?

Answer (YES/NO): NO